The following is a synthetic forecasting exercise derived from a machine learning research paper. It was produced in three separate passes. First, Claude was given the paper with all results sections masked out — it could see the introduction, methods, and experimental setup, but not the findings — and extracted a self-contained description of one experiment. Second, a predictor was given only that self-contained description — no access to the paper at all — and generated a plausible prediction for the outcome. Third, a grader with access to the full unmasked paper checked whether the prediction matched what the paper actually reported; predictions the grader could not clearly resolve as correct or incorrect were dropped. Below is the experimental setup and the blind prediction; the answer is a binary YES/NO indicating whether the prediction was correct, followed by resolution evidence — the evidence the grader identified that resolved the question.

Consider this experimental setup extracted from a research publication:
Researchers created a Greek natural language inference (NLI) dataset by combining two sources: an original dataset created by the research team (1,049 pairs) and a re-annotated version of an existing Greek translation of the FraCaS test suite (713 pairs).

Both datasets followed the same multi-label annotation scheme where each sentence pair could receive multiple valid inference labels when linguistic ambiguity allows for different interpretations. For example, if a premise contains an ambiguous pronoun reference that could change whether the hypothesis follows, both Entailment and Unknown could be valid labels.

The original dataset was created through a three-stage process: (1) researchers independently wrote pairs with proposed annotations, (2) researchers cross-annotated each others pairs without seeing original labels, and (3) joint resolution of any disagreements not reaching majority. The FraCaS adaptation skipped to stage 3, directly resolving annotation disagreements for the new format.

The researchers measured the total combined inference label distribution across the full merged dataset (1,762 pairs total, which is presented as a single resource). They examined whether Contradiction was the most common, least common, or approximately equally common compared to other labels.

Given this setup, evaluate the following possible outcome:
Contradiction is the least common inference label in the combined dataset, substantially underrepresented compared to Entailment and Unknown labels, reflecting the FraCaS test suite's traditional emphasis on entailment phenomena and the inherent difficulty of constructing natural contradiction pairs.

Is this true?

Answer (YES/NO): YES